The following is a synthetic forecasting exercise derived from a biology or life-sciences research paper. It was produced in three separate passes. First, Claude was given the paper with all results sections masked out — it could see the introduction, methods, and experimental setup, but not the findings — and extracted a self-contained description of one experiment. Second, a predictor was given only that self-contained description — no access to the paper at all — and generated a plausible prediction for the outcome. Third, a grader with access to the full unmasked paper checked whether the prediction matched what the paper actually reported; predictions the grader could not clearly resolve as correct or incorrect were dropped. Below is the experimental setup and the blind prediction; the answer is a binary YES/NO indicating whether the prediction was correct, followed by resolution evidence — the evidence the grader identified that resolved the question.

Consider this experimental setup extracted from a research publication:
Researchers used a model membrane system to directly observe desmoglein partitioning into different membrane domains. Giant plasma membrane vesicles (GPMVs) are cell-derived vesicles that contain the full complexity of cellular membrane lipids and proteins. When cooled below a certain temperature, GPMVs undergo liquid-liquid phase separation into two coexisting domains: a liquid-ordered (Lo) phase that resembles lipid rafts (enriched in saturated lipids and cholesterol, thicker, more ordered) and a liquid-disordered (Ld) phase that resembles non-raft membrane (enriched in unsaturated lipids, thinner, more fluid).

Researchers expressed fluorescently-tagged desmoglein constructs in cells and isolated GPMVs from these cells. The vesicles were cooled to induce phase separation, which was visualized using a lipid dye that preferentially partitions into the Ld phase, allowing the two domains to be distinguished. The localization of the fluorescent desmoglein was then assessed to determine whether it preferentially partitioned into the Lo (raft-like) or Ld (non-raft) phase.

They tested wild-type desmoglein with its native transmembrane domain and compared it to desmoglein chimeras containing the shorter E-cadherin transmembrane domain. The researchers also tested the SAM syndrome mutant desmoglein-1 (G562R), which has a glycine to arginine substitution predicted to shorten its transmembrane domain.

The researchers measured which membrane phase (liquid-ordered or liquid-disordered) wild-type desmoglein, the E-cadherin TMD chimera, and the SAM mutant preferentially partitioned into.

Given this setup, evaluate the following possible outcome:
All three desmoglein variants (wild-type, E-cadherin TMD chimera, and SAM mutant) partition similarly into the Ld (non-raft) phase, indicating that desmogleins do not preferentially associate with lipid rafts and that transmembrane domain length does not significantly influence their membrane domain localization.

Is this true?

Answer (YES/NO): NO